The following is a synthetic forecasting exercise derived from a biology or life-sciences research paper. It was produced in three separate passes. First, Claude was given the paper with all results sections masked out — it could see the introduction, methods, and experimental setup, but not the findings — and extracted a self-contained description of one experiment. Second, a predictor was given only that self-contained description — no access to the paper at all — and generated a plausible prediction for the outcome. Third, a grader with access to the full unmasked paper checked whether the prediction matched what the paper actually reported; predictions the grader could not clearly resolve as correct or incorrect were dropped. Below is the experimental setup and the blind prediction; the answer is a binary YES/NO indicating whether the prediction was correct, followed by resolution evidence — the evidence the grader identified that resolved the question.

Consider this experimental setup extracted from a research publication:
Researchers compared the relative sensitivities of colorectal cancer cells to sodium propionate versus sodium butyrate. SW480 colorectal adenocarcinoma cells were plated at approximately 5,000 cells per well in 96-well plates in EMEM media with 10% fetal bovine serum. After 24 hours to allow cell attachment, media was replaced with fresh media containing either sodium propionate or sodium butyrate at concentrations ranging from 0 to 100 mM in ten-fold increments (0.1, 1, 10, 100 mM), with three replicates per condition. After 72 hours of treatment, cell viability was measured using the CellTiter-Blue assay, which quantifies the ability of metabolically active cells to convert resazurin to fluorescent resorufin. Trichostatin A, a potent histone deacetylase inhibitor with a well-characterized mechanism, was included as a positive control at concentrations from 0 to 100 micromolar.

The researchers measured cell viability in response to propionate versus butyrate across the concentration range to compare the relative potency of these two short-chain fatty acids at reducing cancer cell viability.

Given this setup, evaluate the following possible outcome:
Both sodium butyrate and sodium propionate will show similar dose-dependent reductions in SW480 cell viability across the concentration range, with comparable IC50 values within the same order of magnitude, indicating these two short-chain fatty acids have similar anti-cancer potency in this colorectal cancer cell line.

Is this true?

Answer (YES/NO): NO